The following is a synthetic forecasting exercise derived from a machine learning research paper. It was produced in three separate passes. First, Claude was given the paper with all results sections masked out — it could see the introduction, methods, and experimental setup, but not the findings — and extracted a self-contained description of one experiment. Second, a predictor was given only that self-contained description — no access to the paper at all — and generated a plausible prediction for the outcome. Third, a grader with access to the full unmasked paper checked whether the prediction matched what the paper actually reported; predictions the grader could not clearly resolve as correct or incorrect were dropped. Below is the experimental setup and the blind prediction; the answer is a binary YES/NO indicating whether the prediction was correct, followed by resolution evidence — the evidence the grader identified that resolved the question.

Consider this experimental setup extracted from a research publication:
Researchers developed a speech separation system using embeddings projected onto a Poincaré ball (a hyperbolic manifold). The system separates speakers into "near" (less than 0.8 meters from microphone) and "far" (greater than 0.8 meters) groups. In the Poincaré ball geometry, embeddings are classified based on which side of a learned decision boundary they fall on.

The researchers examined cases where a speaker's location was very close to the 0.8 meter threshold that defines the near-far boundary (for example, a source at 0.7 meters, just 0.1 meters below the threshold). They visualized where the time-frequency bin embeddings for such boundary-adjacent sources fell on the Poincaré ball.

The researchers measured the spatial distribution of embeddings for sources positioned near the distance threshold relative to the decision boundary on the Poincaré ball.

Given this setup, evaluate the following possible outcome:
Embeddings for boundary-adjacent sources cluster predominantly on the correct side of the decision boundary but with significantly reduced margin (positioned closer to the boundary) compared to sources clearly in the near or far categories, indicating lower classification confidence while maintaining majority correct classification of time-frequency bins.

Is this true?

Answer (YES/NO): NO